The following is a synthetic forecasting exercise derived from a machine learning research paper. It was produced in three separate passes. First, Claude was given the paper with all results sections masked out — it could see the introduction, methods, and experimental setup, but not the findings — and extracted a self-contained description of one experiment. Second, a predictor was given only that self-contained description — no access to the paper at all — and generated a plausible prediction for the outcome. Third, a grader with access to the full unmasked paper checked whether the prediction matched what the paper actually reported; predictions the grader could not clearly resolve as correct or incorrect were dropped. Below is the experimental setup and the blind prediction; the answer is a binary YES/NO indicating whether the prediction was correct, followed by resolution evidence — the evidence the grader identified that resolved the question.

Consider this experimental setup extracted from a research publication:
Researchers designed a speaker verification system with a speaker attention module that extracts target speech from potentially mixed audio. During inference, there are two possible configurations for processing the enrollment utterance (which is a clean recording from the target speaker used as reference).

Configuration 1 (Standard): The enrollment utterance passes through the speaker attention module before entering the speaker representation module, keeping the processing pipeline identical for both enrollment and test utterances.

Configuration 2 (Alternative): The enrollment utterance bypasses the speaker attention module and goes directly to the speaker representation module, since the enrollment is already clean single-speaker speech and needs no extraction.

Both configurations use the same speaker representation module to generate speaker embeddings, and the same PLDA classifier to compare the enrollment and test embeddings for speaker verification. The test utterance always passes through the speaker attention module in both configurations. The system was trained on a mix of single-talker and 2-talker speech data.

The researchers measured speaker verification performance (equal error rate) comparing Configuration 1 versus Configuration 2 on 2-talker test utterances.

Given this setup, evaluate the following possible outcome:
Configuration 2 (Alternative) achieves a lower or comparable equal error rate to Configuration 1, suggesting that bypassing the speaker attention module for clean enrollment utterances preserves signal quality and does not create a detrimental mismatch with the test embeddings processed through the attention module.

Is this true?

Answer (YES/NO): NO